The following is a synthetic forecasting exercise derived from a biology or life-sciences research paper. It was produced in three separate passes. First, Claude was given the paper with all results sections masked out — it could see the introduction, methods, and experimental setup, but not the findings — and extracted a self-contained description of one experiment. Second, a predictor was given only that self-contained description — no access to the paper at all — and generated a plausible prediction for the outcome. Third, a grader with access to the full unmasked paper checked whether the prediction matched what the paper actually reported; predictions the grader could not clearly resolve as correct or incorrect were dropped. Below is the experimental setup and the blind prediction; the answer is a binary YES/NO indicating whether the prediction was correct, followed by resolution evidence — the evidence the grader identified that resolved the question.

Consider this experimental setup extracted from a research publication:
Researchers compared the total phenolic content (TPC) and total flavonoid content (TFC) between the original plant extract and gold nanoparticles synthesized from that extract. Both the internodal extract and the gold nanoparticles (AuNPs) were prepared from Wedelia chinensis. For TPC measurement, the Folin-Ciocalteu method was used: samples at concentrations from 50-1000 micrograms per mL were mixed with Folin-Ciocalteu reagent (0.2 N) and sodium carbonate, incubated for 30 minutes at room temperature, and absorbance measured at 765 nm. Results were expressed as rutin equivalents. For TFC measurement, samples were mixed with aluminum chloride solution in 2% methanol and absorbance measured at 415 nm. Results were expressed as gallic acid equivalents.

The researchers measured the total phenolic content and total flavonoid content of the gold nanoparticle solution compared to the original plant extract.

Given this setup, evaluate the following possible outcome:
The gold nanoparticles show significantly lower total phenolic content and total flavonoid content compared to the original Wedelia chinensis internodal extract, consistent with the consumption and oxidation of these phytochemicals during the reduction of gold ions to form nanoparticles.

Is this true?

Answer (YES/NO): YES